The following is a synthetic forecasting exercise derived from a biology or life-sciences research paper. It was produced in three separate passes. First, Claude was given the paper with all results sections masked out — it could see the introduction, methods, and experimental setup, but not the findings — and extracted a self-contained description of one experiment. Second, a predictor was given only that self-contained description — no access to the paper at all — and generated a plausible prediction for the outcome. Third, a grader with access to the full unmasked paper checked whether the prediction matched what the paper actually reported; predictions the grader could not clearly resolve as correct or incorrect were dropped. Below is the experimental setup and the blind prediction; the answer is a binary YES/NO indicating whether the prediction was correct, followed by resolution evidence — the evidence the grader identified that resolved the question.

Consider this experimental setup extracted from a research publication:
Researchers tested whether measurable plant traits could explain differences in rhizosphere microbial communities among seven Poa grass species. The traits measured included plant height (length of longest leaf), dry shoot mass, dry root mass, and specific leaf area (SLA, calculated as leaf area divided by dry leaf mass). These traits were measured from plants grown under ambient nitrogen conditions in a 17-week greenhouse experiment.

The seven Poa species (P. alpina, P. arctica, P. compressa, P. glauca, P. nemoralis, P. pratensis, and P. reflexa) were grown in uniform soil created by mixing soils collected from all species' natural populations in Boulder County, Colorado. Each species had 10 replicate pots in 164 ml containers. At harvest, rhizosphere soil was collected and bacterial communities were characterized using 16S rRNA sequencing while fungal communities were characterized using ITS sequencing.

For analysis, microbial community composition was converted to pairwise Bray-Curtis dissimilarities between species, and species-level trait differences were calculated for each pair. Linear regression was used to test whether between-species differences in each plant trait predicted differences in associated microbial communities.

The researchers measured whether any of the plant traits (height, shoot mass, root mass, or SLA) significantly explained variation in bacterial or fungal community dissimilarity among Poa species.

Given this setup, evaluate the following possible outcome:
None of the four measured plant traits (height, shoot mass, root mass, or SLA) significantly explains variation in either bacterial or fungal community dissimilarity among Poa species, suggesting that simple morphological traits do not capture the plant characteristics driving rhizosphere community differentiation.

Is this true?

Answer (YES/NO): YES